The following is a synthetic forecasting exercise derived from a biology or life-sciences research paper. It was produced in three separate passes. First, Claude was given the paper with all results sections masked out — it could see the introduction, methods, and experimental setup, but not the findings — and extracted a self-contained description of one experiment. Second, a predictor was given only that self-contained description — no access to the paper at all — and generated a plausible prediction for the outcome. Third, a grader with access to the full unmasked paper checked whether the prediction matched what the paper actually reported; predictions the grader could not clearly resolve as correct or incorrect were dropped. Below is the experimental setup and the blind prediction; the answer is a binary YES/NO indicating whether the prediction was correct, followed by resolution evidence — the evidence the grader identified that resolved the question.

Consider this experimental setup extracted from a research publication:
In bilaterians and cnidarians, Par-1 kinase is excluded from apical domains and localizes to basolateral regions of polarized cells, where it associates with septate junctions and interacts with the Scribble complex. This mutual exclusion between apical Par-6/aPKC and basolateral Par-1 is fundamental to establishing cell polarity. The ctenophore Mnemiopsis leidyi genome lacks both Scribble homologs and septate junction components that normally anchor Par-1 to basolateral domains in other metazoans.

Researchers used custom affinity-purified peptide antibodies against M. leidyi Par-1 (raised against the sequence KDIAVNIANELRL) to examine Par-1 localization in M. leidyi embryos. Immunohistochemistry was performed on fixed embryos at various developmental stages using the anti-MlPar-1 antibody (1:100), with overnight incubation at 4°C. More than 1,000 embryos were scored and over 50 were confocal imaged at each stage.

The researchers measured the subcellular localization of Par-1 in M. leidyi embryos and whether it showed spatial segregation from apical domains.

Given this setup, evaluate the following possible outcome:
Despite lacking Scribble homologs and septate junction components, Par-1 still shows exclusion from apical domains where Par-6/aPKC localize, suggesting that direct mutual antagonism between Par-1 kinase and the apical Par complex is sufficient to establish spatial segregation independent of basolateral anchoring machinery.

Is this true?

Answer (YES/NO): NO